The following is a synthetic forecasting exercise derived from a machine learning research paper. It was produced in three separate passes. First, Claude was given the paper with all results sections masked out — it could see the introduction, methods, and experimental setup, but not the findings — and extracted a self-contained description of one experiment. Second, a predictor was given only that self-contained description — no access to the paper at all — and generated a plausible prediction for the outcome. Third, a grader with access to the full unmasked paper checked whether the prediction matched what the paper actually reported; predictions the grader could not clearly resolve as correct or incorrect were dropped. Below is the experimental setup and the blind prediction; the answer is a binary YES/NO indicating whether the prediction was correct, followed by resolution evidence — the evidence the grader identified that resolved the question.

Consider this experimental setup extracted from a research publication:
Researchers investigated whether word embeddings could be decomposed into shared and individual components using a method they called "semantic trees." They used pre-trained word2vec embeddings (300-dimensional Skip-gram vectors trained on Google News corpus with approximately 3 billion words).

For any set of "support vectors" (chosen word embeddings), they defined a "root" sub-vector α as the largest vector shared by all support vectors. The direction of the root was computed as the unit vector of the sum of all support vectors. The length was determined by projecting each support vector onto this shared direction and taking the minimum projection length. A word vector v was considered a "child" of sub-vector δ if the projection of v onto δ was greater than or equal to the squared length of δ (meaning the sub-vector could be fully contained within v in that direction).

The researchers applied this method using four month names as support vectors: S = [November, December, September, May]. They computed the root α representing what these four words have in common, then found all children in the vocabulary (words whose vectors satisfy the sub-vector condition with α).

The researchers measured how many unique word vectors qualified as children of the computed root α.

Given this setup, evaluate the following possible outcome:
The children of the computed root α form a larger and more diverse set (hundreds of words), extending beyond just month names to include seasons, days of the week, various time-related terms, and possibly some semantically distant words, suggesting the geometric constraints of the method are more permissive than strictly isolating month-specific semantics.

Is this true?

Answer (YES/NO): NO